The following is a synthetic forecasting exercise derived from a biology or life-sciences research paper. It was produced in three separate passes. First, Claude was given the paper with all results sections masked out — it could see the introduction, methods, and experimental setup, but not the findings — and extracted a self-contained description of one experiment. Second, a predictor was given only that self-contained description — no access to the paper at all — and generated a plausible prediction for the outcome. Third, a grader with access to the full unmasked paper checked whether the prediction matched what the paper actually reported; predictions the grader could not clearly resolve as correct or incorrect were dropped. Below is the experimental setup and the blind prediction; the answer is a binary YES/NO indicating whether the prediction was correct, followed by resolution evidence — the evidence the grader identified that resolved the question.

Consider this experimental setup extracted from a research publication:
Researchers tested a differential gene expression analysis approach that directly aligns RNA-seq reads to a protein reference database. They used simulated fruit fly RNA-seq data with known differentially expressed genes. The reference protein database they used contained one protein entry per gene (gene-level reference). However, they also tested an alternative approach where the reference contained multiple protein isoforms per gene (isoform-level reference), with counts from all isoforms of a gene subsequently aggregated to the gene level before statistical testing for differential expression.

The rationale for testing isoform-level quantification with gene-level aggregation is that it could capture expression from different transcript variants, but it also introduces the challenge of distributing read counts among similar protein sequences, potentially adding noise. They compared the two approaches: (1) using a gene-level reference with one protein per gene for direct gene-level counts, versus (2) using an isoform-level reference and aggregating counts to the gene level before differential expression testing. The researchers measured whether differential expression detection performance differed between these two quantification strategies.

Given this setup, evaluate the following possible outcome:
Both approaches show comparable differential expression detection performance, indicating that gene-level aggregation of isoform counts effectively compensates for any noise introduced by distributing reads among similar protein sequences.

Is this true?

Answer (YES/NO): YES